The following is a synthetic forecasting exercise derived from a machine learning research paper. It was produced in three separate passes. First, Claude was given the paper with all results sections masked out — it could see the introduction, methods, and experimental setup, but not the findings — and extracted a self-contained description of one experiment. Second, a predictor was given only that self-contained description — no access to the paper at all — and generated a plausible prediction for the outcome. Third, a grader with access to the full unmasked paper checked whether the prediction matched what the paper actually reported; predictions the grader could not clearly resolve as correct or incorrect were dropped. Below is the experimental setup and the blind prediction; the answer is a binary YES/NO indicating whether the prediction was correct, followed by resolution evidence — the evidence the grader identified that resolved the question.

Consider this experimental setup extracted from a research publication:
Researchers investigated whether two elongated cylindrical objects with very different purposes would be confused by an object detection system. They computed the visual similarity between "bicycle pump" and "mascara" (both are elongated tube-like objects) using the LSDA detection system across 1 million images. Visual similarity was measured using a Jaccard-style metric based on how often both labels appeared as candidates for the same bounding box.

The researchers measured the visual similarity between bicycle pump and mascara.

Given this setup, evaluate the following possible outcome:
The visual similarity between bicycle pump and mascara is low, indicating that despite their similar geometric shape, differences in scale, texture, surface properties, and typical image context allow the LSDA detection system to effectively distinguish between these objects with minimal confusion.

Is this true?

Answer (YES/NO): YES